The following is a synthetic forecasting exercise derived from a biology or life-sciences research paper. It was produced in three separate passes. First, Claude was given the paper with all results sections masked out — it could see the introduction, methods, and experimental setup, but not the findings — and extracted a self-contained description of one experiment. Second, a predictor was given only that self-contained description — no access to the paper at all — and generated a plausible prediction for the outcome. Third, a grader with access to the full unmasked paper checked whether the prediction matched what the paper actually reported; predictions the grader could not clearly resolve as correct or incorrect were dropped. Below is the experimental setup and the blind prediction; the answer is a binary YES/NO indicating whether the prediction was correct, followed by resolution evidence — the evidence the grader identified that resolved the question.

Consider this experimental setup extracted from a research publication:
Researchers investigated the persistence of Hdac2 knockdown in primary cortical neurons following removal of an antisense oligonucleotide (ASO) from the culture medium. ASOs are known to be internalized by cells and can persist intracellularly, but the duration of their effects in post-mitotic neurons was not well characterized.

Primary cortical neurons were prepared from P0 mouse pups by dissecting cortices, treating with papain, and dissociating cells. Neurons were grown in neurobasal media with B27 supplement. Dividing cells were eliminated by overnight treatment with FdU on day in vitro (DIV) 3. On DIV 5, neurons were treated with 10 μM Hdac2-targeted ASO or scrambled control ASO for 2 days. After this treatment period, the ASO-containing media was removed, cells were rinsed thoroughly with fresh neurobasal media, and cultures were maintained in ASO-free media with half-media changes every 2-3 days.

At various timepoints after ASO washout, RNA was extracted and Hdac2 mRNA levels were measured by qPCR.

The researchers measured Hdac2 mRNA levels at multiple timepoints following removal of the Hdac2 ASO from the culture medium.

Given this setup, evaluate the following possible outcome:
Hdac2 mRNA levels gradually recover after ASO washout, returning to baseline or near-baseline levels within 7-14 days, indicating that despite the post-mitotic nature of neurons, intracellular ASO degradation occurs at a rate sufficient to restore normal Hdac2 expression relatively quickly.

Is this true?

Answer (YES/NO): NO